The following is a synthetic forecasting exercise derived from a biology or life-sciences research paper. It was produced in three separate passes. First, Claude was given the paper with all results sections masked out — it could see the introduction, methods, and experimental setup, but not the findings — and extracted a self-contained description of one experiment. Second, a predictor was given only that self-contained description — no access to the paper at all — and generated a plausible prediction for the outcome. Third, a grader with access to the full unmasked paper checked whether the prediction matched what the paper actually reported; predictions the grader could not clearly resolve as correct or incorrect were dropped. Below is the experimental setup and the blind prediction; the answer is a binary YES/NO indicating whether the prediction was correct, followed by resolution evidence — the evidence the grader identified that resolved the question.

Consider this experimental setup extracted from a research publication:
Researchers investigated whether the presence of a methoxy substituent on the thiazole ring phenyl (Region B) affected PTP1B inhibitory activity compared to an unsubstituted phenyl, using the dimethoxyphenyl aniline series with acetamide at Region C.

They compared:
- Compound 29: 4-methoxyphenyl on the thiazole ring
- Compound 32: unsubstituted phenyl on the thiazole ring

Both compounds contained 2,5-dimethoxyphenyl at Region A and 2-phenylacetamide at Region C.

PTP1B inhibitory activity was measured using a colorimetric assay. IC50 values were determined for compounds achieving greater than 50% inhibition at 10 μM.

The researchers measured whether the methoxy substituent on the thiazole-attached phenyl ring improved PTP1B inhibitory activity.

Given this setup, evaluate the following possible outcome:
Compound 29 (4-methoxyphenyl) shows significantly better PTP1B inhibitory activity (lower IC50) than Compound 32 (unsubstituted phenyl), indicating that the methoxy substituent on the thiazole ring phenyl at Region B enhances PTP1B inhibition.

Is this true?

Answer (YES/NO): YES